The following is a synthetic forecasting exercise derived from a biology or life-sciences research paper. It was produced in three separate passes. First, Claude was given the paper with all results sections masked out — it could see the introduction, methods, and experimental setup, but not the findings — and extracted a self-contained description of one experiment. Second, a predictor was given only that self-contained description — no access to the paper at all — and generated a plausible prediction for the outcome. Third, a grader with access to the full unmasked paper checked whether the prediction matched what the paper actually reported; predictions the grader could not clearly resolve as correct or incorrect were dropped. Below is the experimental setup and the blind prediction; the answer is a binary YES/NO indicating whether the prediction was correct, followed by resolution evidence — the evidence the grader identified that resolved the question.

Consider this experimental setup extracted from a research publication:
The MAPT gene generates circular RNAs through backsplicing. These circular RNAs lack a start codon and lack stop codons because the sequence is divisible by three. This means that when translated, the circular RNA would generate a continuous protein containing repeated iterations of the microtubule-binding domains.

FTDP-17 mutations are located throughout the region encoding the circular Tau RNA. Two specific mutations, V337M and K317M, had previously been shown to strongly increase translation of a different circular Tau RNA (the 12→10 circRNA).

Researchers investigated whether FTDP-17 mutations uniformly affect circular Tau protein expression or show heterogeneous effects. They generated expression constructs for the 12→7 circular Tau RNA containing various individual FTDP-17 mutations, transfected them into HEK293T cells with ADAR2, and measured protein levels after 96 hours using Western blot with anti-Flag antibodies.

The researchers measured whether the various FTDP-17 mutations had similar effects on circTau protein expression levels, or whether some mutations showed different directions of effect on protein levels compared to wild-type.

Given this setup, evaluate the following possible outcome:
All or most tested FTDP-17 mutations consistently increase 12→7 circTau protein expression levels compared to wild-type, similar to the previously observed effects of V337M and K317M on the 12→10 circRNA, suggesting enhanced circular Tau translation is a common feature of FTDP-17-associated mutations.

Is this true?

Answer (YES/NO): NO